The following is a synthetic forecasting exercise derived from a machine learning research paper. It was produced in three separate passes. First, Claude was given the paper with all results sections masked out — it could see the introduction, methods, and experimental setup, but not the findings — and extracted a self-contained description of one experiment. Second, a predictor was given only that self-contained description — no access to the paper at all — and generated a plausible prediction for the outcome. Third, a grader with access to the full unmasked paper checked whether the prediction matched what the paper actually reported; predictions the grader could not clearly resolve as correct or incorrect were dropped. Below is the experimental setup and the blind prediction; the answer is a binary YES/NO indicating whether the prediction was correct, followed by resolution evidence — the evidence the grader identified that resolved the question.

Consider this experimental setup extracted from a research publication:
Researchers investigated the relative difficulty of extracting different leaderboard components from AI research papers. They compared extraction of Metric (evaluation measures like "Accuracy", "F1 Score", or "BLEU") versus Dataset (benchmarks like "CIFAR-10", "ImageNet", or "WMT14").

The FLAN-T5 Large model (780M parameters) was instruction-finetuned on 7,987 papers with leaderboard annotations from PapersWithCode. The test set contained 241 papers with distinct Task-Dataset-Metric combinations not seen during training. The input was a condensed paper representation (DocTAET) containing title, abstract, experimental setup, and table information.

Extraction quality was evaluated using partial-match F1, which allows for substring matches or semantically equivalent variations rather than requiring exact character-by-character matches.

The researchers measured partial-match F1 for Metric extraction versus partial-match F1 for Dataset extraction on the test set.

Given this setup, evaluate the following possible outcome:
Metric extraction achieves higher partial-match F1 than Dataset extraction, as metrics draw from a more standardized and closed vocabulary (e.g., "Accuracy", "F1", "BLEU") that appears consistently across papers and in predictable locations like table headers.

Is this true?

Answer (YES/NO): YES